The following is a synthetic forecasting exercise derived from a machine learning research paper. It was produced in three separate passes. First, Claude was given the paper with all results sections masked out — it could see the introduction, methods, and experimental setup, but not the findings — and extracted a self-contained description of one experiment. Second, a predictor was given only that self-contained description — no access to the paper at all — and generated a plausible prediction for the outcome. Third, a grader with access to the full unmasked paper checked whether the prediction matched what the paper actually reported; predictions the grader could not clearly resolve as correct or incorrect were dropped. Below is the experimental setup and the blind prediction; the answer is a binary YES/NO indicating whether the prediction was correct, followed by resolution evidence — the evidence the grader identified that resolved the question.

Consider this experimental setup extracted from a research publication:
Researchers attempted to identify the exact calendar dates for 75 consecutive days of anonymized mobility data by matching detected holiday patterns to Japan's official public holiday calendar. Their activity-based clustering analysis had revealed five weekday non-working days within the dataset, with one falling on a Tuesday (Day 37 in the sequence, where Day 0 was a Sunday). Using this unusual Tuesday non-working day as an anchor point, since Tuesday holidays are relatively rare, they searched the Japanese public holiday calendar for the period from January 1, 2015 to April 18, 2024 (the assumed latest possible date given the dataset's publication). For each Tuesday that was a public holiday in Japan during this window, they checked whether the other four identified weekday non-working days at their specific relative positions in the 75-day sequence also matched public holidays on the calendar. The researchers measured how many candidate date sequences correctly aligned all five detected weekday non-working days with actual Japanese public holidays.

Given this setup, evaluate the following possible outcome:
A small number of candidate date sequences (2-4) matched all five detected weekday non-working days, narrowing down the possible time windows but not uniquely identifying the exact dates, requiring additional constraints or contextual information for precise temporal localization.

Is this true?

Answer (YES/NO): NO